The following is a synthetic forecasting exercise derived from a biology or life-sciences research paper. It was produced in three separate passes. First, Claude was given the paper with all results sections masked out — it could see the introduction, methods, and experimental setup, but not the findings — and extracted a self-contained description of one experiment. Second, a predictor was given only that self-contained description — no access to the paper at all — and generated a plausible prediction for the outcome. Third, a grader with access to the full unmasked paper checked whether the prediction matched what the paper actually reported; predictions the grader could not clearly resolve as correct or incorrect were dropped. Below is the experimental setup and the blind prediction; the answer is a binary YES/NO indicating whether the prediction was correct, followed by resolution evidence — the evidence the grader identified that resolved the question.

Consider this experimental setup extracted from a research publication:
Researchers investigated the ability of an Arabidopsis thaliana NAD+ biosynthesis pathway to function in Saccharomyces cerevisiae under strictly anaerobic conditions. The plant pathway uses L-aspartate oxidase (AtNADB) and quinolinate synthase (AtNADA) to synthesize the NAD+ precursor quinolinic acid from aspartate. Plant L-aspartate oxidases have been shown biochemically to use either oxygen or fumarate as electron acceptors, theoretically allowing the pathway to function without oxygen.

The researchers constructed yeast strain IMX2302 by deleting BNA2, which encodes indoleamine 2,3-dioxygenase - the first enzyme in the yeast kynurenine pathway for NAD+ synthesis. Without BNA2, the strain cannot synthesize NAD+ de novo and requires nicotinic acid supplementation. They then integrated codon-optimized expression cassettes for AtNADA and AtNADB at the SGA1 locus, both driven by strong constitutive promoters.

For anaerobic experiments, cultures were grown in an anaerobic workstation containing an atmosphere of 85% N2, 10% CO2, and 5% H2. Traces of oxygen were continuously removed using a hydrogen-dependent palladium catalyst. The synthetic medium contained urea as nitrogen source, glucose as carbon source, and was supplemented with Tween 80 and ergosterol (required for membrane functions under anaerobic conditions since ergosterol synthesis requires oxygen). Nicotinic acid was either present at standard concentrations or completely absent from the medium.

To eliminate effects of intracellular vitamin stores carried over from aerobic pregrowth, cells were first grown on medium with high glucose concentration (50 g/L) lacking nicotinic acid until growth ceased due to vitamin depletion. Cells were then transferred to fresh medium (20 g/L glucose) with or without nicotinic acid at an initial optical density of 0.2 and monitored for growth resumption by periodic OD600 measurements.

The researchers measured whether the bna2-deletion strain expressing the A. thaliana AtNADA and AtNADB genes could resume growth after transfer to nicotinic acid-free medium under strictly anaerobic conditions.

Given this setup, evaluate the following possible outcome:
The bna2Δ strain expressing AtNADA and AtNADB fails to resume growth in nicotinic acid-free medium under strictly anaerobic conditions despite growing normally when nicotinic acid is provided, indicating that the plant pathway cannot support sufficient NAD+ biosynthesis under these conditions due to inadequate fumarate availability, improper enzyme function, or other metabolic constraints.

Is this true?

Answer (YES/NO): NO